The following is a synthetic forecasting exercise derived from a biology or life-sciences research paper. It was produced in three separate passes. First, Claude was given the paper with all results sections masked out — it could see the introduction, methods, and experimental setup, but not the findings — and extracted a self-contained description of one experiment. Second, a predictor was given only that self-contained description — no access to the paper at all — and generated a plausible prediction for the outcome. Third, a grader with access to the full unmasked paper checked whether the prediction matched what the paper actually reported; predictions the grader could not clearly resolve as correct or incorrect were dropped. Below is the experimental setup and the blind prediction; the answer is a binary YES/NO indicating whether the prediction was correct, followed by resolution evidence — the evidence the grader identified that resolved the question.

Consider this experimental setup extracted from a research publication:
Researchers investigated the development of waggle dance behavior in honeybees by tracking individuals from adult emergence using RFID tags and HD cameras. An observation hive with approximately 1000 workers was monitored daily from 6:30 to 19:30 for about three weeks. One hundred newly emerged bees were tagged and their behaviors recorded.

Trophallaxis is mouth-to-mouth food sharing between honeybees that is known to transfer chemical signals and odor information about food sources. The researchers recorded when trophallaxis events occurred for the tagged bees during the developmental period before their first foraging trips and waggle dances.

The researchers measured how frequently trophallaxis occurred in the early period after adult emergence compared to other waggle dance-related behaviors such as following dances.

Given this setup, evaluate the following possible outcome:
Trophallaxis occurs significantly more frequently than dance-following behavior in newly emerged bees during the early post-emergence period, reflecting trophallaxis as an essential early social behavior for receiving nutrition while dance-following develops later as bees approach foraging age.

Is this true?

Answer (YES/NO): YES